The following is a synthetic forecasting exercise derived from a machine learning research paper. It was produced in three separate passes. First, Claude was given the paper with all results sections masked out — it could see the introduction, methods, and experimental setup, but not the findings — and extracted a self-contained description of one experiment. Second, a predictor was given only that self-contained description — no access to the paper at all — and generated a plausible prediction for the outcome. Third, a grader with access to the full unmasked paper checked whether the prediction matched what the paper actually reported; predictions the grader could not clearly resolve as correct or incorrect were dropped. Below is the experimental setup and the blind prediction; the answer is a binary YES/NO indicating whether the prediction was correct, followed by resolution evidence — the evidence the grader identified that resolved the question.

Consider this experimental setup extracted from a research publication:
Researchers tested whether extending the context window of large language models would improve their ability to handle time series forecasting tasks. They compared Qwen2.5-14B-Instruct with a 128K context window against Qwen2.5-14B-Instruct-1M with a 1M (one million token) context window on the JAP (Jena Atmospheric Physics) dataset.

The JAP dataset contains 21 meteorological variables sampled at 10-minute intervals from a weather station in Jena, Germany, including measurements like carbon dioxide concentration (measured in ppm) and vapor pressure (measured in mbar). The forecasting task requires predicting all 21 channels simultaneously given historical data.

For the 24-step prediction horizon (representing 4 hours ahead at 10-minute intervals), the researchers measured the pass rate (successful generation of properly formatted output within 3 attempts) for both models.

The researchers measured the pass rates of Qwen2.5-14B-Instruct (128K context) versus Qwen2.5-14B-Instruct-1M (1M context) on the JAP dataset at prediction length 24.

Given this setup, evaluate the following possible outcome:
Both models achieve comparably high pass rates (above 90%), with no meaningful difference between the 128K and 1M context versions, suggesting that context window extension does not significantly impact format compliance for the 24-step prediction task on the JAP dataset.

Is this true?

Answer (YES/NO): NO